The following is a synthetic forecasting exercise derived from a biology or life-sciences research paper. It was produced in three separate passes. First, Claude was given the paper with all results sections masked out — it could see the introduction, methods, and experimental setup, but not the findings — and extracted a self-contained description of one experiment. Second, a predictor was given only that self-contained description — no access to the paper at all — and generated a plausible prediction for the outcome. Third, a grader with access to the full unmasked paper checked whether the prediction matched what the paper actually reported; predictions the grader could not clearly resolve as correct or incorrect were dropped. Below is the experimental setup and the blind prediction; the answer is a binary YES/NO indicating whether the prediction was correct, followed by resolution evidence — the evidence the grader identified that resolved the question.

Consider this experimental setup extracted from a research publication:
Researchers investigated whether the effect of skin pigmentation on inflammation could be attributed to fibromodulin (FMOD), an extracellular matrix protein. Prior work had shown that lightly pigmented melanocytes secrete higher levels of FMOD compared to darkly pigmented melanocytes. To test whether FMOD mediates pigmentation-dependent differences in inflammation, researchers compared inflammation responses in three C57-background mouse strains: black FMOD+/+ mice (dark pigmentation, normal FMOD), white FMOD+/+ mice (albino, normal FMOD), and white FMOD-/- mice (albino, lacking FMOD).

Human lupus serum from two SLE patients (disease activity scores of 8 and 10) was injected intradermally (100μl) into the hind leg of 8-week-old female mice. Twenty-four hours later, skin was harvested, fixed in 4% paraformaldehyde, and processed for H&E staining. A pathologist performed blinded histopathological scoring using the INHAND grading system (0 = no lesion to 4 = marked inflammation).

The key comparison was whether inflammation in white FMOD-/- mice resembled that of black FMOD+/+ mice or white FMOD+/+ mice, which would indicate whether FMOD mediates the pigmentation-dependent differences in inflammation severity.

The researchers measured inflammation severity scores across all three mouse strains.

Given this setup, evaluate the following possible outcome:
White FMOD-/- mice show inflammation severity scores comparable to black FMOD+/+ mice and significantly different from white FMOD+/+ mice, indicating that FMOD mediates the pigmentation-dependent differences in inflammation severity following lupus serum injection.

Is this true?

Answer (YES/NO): YES